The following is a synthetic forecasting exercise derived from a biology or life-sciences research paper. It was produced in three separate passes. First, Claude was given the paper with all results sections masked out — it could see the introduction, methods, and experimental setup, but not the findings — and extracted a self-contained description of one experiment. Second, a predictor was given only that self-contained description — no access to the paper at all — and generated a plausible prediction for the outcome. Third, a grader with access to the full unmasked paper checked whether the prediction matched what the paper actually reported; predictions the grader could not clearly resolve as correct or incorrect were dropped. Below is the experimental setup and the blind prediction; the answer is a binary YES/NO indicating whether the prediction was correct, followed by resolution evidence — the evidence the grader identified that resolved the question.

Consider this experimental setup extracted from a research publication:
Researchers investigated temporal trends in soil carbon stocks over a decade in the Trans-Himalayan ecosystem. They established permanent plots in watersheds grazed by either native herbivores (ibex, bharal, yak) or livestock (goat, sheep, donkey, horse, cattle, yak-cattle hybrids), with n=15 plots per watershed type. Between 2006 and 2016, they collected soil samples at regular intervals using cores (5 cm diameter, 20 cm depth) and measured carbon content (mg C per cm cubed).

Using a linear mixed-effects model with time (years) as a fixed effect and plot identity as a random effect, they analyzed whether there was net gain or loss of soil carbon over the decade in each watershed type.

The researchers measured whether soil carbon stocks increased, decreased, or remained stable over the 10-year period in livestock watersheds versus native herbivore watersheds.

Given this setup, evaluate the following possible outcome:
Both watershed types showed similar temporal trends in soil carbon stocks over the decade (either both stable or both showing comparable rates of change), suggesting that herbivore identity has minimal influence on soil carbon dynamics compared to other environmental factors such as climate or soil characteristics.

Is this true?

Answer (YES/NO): NO